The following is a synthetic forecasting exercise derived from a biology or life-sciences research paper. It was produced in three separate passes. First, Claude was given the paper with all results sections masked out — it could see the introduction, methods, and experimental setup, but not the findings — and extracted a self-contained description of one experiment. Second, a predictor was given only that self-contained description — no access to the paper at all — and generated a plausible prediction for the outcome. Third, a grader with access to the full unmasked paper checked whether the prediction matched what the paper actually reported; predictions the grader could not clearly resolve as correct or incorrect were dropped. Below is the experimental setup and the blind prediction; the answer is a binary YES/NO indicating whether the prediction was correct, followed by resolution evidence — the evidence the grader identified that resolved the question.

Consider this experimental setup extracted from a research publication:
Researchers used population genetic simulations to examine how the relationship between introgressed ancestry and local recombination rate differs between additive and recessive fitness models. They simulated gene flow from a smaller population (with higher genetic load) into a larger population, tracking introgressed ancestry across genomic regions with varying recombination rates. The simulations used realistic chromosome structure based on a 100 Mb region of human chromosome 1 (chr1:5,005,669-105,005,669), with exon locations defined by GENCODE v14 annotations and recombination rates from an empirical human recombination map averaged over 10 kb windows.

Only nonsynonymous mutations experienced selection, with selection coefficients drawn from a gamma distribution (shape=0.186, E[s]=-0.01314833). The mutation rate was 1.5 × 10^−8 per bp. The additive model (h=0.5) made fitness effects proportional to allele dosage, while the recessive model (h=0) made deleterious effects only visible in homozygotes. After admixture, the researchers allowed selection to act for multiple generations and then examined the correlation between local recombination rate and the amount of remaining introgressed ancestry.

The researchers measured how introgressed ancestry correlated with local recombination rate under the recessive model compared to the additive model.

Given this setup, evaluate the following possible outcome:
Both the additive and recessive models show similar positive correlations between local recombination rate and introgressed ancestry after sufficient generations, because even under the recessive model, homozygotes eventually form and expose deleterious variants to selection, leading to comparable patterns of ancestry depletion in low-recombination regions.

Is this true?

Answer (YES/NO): NO